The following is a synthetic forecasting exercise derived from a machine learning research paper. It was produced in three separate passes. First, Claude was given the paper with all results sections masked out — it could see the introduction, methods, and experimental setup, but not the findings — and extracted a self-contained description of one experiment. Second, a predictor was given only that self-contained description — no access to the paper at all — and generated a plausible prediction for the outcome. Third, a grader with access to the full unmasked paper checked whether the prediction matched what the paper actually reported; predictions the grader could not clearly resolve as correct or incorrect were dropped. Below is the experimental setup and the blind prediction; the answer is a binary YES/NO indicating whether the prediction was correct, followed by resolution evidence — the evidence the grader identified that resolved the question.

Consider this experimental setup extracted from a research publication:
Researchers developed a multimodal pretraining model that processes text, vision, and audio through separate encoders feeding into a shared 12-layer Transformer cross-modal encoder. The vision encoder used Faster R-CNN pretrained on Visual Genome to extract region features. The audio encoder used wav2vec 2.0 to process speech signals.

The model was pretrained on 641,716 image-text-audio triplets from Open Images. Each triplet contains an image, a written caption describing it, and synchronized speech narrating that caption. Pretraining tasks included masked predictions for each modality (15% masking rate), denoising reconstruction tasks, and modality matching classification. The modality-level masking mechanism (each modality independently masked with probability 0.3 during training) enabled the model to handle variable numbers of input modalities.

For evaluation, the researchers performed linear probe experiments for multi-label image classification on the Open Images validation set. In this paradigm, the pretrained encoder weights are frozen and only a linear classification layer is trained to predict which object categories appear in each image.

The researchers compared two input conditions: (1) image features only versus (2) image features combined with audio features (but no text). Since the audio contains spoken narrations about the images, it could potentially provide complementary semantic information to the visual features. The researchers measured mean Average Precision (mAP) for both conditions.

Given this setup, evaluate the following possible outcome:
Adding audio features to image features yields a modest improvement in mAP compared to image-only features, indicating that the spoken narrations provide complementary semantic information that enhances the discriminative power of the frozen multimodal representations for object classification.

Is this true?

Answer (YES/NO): YES